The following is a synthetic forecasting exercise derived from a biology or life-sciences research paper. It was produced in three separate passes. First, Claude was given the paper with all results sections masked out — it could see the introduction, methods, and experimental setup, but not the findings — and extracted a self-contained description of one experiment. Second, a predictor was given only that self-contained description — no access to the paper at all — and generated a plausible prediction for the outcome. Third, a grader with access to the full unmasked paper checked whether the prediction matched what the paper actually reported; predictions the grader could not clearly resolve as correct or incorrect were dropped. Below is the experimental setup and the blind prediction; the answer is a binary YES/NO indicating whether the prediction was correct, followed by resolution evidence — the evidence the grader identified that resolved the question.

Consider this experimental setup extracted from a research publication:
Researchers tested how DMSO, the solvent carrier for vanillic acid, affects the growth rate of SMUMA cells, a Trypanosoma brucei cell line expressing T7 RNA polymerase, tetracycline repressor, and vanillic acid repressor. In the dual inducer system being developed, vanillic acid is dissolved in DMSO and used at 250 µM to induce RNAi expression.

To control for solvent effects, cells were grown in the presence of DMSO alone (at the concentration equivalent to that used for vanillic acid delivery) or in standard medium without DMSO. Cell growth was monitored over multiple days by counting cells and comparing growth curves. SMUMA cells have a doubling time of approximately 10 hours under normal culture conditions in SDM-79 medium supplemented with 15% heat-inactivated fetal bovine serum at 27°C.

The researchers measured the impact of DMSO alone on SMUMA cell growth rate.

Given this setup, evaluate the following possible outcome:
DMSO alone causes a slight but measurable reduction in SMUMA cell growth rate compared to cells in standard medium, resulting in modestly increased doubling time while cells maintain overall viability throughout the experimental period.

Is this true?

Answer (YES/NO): YES